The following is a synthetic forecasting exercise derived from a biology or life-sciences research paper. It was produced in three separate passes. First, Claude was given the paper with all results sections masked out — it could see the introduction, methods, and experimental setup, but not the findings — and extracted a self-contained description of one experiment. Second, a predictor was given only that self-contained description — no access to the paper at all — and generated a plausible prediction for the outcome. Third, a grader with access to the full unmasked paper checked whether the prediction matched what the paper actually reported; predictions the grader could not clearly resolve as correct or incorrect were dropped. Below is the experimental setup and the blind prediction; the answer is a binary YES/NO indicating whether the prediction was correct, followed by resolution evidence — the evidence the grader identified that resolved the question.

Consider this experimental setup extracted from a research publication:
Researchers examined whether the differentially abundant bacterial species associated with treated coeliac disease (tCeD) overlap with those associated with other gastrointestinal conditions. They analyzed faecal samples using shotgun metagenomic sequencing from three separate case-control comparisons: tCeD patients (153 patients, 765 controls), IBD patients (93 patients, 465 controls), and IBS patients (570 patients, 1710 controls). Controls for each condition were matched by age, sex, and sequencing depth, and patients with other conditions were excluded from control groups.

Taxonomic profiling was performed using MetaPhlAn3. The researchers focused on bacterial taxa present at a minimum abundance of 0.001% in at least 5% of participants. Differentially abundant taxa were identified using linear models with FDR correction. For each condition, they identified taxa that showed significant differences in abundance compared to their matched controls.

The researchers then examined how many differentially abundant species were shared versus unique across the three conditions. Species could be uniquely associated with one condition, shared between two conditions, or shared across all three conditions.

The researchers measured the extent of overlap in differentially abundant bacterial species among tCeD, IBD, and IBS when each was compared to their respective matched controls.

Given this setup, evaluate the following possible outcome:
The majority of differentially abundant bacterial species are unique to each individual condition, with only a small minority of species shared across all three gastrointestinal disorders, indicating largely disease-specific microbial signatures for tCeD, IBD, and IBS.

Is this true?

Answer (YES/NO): YES